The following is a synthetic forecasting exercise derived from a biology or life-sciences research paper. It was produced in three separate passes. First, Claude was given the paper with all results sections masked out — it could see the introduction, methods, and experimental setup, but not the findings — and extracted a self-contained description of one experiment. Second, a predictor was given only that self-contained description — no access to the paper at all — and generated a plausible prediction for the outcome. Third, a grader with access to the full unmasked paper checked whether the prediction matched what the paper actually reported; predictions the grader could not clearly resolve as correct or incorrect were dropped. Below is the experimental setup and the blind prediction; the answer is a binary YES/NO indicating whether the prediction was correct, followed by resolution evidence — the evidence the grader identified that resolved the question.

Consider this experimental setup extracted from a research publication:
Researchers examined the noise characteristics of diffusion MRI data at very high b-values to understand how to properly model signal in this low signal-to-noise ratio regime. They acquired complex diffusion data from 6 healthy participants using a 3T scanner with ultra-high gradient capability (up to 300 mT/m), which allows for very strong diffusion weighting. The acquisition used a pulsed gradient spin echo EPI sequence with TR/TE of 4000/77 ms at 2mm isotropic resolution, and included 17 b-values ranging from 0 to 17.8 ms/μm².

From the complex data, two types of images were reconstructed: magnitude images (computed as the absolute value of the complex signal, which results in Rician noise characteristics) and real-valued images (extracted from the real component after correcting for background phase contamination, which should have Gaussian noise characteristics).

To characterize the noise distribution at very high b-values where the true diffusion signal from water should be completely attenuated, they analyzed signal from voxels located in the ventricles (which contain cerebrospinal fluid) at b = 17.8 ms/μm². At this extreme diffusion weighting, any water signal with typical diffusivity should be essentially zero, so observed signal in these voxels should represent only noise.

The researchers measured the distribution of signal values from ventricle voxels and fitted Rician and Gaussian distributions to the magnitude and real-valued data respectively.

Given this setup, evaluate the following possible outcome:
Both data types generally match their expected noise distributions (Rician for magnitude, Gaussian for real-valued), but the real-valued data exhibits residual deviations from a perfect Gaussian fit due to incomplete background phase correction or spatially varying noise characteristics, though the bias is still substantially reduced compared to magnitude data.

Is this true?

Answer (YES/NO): NO